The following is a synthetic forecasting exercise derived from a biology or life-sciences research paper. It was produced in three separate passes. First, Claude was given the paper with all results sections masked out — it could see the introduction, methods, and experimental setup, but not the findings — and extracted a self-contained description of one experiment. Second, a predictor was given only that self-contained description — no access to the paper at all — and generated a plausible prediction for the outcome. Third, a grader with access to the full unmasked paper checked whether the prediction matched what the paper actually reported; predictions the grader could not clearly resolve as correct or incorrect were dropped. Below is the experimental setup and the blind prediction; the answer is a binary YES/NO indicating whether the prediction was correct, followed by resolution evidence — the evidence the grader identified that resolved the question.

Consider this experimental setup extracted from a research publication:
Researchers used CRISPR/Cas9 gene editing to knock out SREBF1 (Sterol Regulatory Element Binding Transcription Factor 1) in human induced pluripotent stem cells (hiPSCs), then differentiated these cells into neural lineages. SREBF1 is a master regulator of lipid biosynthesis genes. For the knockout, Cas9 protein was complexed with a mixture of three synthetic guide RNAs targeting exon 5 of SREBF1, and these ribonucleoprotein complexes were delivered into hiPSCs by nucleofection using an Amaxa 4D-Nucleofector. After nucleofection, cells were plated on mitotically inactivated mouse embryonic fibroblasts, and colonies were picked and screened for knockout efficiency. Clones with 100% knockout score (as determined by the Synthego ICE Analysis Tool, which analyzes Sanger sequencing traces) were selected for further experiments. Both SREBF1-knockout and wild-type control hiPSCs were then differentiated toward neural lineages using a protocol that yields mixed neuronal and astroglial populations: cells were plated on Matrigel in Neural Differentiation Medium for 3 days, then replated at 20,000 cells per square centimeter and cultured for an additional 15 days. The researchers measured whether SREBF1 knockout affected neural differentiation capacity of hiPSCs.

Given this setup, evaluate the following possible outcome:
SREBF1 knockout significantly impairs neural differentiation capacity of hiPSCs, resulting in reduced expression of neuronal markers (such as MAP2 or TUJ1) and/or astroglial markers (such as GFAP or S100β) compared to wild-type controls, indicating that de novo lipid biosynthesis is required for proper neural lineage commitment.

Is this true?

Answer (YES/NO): NO